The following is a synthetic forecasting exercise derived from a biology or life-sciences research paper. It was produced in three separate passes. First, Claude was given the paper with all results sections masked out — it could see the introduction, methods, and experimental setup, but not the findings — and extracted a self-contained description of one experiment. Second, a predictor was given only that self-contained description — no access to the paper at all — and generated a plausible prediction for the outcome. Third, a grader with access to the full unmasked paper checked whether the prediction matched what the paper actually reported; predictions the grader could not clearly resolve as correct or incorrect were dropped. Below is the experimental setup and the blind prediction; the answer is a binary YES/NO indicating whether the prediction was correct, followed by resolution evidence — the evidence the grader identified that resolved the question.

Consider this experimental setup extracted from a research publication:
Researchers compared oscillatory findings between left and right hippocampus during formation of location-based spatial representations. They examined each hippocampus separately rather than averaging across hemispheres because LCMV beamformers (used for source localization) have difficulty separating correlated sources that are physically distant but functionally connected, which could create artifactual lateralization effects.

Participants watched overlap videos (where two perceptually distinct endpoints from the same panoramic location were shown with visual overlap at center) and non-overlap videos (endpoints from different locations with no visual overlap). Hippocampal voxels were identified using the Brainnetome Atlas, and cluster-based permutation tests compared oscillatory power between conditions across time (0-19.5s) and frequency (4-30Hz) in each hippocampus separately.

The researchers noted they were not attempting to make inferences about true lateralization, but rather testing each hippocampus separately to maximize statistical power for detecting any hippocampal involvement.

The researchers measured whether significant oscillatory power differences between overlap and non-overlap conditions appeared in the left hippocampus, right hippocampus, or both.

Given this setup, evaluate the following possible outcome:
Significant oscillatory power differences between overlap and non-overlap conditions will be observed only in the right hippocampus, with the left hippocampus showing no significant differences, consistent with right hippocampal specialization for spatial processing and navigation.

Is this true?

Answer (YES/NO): NO